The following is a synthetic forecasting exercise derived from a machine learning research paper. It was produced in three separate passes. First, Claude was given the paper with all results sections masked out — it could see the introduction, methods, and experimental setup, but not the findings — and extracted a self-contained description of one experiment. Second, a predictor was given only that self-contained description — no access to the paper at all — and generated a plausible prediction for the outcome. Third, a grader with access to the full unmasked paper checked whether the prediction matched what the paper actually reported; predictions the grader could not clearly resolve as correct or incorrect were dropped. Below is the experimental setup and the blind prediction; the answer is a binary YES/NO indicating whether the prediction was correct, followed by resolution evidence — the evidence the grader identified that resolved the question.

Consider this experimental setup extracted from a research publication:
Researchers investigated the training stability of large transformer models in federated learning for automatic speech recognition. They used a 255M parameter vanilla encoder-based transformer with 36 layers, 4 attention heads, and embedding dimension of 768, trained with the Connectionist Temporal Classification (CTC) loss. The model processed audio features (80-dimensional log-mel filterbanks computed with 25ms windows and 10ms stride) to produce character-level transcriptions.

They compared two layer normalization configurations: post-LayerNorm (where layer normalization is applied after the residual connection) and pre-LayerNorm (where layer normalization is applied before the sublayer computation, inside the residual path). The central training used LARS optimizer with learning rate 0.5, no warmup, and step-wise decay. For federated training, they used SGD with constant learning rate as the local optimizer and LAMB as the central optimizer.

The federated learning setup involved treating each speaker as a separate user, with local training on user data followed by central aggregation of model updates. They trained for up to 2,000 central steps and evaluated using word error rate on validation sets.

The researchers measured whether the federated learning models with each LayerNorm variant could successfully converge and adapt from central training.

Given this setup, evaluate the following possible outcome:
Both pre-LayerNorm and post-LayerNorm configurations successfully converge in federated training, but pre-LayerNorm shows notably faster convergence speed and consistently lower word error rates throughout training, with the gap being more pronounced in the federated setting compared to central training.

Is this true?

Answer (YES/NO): NO